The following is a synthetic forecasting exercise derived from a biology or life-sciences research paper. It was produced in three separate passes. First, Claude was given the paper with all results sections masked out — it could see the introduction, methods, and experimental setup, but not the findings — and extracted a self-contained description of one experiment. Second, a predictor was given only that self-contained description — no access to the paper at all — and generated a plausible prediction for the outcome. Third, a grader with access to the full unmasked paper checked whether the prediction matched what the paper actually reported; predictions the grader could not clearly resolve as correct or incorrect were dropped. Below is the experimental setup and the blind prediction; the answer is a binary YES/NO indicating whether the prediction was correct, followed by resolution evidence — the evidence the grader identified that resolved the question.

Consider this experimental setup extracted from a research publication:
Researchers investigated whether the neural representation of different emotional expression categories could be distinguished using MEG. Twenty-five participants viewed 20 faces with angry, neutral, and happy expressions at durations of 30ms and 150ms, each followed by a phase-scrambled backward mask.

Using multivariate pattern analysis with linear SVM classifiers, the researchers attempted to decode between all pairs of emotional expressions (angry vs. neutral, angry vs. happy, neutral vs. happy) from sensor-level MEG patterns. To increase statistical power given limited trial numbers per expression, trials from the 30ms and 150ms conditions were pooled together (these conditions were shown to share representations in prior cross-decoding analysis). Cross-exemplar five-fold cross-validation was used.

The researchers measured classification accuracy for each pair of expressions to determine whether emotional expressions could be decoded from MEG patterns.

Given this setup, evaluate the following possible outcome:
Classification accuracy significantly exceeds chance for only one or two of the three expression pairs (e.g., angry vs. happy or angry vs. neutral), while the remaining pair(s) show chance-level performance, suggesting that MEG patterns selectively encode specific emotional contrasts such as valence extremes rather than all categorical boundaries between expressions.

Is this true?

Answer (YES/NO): NO